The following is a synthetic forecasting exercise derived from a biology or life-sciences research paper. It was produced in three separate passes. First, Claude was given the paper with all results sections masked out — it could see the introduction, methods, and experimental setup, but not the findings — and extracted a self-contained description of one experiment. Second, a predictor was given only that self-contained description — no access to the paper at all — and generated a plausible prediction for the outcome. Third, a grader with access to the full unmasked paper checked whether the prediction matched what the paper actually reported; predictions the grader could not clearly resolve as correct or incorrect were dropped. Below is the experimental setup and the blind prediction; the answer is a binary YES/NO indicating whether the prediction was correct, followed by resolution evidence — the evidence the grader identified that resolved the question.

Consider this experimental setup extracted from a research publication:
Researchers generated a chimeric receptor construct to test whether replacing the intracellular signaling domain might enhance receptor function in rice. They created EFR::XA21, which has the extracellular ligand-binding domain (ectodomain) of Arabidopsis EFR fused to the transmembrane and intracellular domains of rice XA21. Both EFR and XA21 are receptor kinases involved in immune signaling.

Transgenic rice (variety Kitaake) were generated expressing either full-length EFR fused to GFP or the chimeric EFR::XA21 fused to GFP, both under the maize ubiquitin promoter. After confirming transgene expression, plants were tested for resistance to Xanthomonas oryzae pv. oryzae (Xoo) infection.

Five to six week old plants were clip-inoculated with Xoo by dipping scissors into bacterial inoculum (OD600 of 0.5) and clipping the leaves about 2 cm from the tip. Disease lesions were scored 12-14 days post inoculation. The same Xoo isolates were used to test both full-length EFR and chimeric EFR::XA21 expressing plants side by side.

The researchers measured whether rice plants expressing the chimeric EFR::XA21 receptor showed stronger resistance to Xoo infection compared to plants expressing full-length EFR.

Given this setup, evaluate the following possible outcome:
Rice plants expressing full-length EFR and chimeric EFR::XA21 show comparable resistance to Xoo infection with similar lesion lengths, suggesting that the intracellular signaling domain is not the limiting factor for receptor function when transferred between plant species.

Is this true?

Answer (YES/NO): NO